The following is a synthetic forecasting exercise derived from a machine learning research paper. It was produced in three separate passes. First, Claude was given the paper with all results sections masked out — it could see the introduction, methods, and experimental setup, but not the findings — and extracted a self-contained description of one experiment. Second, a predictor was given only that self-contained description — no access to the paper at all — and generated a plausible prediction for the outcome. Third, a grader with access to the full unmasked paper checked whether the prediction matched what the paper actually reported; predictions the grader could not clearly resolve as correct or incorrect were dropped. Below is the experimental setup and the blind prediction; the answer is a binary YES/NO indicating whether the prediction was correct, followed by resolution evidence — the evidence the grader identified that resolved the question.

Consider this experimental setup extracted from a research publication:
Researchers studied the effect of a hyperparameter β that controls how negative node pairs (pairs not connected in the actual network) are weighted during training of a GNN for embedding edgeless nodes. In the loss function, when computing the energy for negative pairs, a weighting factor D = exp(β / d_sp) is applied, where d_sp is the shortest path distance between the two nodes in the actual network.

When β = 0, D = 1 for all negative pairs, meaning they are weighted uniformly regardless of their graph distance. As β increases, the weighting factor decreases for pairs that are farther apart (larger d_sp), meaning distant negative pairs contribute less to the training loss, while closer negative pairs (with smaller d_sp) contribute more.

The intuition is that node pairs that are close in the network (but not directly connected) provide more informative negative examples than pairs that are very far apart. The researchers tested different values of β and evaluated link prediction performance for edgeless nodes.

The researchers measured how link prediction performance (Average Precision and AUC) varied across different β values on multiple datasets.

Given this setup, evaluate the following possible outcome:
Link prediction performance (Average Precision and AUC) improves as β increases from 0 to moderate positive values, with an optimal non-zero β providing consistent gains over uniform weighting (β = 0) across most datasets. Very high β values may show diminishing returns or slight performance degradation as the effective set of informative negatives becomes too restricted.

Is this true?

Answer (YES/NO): YES